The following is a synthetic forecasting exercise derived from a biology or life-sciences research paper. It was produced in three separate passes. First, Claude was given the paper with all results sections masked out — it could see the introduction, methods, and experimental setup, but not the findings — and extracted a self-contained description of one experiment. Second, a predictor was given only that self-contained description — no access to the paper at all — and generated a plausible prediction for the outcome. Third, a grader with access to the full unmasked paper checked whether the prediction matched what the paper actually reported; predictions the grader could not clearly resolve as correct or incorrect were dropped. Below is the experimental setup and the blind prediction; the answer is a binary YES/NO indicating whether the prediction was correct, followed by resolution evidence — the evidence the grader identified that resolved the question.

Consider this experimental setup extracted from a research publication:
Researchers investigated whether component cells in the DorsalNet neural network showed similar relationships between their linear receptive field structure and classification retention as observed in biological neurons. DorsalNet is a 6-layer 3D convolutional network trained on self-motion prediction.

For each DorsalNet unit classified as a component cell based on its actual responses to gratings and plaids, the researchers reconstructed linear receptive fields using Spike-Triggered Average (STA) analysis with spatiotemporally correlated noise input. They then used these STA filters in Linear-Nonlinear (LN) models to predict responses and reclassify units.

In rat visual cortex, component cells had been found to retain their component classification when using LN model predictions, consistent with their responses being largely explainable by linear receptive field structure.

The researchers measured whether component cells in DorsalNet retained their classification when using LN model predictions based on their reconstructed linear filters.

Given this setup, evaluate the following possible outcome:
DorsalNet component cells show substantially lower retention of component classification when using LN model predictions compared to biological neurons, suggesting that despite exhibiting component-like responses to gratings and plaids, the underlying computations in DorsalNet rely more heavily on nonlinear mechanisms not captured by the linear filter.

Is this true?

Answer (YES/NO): NO